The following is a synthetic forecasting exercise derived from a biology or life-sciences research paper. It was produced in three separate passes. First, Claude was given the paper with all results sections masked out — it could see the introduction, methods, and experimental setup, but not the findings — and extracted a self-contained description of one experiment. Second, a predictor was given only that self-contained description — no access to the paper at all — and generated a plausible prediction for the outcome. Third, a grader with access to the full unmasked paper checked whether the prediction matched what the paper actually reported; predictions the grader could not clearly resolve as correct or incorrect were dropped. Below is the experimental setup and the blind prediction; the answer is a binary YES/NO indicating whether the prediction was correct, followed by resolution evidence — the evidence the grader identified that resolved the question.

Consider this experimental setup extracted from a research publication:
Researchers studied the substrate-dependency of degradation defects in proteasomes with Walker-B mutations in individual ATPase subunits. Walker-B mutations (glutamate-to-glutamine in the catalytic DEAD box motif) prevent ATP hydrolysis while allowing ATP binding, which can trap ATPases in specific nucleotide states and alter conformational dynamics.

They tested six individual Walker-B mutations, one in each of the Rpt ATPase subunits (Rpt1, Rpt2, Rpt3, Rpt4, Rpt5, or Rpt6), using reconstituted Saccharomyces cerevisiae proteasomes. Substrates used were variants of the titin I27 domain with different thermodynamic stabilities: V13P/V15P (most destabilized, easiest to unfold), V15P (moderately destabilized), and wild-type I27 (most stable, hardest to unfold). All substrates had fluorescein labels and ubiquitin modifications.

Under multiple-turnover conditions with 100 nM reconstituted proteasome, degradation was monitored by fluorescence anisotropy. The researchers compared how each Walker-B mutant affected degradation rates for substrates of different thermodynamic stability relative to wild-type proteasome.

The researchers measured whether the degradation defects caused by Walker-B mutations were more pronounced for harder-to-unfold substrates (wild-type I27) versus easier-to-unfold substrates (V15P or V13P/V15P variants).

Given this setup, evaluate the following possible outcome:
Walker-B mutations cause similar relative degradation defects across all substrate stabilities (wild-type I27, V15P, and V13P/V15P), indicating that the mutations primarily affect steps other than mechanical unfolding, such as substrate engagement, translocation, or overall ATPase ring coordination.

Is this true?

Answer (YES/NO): NO